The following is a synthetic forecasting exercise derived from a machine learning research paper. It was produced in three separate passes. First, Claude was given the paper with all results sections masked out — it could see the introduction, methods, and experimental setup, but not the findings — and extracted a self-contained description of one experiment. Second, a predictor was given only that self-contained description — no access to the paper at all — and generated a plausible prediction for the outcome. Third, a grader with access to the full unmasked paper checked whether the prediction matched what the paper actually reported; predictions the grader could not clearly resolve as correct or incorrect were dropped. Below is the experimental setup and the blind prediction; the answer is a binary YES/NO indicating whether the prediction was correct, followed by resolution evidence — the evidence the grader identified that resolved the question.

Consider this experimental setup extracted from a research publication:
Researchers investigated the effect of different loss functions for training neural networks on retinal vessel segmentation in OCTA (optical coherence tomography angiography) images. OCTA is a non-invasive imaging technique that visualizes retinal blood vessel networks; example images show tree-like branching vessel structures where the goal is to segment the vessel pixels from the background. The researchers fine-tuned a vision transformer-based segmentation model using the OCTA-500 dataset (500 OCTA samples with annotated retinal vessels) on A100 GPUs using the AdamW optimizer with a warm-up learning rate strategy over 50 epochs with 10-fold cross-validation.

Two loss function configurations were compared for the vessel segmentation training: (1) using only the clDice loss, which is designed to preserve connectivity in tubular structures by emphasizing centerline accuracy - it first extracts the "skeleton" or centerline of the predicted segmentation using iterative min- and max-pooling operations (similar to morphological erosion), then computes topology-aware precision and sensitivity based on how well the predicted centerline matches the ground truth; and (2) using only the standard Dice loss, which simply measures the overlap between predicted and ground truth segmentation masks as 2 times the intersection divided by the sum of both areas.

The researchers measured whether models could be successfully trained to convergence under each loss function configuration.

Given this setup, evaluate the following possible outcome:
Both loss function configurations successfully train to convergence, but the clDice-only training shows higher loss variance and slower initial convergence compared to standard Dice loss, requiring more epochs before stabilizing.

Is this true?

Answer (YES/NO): NO